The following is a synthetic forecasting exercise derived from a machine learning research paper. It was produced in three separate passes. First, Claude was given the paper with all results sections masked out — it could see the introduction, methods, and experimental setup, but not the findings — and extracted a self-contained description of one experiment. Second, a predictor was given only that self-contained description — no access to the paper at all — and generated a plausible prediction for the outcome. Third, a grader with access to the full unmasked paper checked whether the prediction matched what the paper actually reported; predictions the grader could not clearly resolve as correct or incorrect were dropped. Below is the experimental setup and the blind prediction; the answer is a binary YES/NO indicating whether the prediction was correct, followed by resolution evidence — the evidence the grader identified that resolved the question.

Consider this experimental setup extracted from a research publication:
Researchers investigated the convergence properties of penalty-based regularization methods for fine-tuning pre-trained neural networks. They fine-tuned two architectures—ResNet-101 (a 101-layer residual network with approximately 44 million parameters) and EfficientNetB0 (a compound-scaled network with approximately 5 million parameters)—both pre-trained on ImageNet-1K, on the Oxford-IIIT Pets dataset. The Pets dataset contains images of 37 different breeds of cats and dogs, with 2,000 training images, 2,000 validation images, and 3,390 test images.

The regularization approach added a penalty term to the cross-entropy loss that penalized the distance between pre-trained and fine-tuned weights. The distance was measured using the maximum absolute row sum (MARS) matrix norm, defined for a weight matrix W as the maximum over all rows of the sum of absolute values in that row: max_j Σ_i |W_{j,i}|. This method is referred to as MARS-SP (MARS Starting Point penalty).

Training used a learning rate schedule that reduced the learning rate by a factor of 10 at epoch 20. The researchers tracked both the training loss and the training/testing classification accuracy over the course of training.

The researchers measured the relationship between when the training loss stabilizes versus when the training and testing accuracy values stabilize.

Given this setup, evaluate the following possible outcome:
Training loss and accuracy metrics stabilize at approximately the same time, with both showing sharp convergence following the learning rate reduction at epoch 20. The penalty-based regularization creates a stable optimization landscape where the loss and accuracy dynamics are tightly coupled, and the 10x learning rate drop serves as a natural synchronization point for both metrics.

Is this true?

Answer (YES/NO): NO